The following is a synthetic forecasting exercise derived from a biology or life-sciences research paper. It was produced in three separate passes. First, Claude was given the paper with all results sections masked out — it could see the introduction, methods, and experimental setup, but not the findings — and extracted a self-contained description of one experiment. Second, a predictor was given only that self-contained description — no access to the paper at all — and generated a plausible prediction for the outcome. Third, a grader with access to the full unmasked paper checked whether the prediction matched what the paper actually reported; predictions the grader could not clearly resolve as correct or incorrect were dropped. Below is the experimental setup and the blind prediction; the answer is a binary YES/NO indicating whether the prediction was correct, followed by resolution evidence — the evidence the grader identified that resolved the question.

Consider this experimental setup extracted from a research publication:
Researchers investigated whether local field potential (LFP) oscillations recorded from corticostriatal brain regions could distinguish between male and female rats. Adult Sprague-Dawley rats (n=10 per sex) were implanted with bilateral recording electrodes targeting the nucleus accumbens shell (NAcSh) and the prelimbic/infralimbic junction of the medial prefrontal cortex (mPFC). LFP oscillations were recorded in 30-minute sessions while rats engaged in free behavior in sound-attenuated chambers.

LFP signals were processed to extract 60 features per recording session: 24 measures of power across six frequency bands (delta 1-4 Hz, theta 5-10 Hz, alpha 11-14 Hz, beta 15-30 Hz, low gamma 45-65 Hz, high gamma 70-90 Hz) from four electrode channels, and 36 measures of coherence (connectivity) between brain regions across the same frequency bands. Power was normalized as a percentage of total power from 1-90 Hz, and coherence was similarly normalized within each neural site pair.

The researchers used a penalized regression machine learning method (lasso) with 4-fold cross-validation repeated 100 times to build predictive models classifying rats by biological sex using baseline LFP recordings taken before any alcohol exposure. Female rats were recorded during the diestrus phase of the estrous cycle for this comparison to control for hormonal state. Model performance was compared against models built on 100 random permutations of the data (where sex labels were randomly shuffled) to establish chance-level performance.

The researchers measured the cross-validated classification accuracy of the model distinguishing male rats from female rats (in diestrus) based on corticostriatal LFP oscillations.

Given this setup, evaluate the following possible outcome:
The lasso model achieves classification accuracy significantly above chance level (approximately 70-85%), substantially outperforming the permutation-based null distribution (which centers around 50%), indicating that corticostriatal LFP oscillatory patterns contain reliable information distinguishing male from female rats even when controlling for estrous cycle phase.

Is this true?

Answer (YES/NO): NO